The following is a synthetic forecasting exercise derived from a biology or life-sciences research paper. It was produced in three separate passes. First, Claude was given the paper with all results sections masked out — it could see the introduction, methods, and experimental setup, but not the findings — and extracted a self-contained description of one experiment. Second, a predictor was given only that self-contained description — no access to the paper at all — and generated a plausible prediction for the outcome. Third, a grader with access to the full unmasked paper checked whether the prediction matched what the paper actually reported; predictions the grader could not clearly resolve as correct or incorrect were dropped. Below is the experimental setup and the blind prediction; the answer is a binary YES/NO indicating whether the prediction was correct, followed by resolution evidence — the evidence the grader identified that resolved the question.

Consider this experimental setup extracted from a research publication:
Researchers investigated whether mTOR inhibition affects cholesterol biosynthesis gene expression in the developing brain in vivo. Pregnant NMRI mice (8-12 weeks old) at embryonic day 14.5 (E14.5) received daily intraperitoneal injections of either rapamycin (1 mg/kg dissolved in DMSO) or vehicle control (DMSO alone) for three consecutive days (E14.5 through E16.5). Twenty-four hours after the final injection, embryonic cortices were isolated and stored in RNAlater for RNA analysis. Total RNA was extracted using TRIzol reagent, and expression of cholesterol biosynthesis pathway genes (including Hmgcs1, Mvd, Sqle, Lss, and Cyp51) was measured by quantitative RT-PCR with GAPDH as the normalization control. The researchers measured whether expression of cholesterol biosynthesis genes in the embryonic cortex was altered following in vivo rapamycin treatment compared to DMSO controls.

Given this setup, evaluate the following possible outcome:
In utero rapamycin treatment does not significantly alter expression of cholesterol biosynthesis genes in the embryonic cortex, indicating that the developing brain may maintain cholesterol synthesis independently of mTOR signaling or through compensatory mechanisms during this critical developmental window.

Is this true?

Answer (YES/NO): YES